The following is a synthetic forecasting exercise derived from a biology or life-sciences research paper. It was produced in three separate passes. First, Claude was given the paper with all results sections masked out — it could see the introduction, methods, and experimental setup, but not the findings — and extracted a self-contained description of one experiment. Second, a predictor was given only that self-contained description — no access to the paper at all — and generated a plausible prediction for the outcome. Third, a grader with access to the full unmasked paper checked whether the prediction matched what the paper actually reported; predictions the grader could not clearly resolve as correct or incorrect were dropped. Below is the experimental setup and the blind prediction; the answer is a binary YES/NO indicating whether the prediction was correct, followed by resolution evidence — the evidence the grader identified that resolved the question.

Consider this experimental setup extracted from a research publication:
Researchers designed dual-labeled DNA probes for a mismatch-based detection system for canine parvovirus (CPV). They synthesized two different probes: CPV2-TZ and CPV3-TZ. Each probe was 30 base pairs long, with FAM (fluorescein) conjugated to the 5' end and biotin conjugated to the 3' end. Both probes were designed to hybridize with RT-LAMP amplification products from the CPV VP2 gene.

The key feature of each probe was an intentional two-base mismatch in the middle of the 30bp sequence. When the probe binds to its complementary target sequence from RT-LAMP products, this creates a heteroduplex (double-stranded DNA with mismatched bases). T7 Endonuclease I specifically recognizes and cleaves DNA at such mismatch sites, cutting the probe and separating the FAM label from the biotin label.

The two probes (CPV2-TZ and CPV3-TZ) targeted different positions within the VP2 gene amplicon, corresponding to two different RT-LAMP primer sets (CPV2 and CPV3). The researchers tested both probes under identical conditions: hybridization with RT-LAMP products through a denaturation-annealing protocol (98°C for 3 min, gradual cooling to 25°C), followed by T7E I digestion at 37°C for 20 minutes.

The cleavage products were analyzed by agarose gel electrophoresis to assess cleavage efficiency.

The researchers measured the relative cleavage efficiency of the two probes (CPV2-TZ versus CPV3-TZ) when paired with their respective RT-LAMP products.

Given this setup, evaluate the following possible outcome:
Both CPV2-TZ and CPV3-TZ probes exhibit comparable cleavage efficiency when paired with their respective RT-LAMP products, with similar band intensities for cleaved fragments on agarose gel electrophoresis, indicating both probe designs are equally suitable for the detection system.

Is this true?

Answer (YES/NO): NO